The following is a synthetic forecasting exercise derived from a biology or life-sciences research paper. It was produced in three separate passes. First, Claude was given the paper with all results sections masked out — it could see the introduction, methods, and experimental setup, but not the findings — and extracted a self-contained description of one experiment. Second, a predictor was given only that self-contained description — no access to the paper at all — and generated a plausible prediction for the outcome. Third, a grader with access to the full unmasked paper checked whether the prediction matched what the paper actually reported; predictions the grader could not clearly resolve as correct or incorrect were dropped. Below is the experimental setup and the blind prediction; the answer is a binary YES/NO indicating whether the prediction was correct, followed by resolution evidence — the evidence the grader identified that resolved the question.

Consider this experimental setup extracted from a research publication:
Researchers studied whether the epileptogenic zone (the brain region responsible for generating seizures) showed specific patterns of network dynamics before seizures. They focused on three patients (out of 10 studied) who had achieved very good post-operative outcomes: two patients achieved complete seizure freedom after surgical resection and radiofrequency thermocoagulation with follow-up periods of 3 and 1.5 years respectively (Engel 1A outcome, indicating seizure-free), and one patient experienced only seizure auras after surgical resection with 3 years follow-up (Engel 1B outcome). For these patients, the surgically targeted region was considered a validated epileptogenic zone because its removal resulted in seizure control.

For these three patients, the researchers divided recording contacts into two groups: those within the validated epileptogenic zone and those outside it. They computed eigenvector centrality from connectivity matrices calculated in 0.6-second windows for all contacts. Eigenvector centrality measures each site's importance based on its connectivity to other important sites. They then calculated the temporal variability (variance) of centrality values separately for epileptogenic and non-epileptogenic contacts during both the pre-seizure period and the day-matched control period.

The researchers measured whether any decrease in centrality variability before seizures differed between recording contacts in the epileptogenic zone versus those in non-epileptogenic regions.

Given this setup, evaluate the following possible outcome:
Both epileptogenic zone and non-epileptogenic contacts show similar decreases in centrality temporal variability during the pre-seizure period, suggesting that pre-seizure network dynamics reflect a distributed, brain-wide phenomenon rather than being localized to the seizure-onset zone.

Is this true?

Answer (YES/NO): NO